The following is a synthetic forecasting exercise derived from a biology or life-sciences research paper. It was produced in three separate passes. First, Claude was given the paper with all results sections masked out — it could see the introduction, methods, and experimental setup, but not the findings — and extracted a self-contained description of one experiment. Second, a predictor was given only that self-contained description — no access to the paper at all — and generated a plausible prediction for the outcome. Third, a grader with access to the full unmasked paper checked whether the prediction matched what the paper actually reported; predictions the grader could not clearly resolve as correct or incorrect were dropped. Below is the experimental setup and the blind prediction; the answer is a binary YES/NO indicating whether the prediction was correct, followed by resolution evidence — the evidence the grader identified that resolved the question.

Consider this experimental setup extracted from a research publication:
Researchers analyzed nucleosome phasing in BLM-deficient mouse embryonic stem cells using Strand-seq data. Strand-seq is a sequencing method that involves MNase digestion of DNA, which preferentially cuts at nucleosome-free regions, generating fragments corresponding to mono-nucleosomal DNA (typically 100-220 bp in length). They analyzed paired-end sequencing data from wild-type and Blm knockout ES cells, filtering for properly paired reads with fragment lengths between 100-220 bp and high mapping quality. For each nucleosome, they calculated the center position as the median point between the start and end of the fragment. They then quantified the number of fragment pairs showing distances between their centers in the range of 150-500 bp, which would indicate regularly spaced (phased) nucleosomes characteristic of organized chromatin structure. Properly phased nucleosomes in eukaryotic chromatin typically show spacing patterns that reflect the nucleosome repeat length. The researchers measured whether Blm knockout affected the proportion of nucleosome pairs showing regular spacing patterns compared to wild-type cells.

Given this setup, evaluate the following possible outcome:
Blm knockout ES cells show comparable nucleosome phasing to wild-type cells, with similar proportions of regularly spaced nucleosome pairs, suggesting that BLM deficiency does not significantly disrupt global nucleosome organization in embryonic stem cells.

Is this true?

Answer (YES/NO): NO